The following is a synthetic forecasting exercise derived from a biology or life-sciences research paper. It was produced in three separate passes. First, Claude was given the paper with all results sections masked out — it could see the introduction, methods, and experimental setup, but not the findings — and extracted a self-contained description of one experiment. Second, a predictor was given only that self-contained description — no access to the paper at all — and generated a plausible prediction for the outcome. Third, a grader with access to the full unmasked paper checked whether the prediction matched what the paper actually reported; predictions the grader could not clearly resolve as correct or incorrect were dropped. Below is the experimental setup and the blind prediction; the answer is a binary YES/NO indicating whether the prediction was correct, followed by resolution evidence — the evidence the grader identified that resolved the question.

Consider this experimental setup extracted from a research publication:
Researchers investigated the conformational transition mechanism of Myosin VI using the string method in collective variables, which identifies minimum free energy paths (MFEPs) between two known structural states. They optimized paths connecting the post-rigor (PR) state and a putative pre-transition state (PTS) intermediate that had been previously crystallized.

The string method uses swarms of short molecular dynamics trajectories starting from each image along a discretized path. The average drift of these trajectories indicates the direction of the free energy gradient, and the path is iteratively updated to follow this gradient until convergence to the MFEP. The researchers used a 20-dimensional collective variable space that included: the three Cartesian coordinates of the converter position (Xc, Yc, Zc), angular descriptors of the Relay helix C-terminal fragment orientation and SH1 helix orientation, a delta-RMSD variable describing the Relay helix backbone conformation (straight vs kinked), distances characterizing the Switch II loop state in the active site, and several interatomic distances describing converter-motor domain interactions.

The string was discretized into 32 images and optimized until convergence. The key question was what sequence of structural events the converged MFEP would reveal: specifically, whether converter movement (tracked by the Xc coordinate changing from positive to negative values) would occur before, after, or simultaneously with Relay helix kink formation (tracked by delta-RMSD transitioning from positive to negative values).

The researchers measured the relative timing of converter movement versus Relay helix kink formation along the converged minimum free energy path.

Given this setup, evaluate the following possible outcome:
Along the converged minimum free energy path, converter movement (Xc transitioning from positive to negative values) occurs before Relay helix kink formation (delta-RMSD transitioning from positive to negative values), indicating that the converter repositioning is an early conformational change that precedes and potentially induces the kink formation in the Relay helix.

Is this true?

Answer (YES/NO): YES